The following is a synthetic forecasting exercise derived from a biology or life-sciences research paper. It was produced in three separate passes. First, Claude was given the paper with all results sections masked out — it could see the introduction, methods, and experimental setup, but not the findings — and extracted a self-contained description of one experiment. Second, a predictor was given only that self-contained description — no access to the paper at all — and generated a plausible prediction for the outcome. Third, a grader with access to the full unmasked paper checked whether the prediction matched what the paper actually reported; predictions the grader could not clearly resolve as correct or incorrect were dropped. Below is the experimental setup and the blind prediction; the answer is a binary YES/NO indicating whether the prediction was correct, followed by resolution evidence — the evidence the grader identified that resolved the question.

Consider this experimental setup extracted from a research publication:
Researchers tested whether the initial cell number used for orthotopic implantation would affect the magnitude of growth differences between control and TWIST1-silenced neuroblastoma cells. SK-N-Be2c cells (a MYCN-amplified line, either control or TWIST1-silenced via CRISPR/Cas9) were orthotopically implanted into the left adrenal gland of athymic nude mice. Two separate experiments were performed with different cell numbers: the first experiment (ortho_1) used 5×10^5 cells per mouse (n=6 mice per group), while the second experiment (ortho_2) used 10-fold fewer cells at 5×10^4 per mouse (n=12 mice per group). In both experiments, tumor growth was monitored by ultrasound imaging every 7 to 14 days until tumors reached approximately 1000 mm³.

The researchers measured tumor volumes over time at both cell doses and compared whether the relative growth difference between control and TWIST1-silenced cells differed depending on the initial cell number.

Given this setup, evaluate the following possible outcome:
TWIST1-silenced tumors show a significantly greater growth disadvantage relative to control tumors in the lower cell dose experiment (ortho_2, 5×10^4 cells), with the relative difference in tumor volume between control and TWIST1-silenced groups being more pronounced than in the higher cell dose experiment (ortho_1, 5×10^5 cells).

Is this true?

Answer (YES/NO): NO